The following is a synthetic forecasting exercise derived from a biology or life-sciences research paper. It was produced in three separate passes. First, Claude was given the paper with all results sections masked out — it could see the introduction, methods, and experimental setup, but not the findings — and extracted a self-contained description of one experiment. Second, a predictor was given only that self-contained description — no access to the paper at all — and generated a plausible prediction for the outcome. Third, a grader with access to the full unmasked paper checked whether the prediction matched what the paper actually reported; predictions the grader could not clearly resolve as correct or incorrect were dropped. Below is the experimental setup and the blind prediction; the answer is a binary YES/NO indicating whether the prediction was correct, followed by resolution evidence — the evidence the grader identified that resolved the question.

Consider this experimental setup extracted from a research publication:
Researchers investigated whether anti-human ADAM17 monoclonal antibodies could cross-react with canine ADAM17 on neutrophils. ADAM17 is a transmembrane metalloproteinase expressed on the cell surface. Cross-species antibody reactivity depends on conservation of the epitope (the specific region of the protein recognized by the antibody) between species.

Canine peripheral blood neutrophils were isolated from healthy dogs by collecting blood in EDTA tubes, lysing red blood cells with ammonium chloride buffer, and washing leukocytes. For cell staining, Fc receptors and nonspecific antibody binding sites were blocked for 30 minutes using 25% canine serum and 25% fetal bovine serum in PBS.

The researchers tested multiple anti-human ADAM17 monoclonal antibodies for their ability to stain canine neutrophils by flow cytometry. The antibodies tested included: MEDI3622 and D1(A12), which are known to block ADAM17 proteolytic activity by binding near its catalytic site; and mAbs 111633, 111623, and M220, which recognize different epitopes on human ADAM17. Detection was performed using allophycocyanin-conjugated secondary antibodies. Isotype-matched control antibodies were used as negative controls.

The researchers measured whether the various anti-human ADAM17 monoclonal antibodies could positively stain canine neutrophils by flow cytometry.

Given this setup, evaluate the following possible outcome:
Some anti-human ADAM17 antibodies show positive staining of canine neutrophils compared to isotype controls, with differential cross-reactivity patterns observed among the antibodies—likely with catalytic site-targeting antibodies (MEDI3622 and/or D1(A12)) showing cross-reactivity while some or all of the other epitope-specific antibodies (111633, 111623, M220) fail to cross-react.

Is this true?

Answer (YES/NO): YES